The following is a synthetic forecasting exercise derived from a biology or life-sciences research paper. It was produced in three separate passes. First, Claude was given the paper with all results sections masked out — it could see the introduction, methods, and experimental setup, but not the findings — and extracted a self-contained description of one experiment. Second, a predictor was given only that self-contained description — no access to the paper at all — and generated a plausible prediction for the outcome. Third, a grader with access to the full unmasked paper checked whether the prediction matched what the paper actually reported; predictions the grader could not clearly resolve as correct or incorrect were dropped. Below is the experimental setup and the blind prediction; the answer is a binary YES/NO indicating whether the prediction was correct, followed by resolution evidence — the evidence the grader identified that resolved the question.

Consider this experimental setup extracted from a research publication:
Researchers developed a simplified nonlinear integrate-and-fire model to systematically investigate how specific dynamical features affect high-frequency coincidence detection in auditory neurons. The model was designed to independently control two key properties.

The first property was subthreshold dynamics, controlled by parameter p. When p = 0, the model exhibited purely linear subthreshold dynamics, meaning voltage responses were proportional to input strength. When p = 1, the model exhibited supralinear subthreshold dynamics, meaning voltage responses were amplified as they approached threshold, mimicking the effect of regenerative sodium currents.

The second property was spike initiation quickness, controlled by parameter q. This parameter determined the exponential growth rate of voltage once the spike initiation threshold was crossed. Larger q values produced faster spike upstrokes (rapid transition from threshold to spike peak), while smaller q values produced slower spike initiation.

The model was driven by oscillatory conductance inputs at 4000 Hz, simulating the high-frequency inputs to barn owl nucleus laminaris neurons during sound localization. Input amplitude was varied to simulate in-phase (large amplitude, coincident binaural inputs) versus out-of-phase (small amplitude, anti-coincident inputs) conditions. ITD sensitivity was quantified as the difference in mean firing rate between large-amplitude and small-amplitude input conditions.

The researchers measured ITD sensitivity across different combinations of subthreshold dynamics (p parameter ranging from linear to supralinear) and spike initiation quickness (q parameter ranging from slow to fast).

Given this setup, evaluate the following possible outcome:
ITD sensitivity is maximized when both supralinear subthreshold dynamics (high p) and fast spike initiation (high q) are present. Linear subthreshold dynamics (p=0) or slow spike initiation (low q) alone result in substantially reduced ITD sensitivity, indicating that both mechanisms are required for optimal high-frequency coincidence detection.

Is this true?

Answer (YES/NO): NO